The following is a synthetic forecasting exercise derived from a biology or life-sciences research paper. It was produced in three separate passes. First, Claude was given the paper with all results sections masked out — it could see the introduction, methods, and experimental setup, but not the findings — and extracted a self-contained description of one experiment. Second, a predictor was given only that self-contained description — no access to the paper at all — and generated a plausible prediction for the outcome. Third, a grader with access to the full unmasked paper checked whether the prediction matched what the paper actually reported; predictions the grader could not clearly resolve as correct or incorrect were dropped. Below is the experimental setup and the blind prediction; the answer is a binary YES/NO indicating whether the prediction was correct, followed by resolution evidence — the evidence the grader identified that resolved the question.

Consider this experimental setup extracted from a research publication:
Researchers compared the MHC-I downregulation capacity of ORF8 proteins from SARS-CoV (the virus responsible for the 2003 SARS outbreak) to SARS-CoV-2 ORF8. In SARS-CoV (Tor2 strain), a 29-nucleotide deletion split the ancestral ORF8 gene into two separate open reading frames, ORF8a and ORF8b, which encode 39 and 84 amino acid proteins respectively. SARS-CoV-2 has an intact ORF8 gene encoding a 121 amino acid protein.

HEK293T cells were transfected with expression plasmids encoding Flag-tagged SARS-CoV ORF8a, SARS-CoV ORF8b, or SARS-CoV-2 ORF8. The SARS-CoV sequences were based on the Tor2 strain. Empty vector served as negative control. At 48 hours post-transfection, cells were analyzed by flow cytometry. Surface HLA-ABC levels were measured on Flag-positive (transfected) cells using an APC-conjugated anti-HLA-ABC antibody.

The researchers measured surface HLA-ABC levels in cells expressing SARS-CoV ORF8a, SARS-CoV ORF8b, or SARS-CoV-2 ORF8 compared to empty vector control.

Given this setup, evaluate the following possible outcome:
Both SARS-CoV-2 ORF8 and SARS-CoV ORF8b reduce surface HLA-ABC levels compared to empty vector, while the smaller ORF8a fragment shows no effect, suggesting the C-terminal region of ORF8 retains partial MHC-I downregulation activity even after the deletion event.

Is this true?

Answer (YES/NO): NO